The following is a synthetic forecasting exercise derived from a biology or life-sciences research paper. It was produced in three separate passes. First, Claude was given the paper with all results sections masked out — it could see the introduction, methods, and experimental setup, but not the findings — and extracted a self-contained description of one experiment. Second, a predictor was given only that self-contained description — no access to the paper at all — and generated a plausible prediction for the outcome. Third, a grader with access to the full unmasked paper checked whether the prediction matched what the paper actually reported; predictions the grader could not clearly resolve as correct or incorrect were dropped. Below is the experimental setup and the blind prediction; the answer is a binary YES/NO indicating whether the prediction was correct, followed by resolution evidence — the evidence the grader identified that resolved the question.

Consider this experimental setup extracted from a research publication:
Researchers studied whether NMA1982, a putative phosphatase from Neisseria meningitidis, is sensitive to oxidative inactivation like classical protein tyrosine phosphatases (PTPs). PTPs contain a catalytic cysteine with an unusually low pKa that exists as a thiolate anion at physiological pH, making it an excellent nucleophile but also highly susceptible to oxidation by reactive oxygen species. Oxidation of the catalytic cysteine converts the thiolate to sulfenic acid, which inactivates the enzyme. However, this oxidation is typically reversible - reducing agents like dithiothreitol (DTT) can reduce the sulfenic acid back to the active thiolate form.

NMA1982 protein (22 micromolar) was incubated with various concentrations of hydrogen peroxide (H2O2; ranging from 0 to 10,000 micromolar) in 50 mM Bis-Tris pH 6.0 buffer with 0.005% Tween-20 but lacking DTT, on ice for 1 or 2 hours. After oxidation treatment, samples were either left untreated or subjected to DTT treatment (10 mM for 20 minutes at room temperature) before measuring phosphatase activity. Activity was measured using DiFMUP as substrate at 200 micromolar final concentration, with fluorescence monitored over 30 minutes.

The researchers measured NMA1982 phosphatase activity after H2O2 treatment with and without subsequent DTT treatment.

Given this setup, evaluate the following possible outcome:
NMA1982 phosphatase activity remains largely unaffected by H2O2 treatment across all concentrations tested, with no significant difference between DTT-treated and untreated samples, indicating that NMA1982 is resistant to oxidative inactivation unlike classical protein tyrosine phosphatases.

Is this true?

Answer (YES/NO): NO